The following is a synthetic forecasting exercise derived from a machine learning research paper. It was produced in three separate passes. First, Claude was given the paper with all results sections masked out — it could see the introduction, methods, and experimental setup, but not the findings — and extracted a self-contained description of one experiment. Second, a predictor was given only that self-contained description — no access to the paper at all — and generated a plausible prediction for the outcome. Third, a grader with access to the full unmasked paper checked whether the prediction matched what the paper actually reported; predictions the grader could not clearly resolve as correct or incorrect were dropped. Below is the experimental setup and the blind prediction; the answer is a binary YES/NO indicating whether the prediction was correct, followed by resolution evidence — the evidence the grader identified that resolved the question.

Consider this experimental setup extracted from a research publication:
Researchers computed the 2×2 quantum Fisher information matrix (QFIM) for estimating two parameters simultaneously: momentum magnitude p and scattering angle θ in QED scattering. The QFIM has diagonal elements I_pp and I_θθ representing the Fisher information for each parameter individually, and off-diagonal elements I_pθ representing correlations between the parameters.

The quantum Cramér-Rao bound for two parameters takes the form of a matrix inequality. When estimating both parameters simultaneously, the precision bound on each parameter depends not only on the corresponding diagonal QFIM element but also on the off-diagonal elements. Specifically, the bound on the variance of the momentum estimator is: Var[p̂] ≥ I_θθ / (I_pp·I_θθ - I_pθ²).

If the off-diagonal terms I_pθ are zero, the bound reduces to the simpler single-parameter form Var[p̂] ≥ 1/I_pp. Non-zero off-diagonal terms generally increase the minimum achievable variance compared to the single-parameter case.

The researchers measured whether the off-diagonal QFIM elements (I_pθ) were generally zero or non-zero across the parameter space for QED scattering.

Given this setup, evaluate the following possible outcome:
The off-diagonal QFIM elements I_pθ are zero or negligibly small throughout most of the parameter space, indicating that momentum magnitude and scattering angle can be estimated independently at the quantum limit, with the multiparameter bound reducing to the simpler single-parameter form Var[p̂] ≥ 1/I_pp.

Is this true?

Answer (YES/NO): NO